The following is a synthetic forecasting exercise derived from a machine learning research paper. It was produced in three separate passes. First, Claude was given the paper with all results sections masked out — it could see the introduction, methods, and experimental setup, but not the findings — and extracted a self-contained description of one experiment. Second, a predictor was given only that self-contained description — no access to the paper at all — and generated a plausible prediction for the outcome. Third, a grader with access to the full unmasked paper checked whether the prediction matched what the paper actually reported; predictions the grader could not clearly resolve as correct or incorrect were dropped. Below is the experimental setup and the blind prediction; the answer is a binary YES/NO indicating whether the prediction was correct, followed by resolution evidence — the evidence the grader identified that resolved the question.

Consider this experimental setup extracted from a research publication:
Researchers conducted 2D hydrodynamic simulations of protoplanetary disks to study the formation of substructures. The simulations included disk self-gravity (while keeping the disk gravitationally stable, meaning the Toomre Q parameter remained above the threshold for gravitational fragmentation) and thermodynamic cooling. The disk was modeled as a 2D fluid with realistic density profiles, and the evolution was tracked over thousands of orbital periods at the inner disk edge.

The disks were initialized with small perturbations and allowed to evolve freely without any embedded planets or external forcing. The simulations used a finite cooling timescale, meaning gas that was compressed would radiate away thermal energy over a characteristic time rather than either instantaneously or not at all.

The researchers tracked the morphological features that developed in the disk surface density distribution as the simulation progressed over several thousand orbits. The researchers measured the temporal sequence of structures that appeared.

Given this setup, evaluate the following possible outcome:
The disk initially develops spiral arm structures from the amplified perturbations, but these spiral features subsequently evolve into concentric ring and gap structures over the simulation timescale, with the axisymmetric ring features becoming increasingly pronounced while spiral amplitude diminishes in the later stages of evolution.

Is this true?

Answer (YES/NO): YES